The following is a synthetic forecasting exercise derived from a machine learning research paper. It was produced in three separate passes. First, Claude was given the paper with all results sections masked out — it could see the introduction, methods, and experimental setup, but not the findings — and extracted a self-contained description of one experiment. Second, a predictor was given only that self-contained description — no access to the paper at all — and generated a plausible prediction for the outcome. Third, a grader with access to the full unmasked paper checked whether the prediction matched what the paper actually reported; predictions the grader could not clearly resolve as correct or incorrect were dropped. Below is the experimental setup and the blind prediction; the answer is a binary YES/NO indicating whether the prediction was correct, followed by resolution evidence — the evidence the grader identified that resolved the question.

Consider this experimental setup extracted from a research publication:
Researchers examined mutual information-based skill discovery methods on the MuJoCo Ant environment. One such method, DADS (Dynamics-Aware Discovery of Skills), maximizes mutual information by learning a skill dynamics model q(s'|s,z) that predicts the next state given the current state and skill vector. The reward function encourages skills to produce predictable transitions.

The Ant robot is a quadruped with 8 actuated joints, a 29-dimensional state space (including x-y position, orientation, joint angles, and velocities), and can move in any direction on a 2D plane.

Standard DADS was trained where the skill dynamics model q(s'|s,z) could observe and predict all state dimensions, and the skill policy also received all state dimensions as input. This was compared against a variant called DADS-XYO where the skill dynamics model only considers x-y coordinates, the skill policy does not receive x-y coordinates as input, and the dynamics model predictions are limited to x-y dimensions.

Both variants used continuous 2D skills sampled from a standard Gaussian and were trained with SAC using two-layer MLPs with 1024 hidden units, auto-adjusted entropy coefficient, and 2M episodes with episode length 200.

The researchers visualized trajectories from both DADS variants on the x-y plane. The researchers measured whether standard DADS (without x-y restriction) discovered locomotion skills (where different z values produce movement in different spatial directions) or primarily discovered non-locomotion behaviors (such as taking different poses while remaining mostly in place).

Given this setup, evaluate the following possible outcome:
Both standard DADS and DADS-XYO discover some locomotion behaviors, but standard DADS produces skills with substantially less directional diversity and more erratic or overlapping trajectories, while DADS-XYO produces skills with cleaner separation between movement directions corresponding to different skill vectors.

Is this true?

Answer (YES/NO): NO